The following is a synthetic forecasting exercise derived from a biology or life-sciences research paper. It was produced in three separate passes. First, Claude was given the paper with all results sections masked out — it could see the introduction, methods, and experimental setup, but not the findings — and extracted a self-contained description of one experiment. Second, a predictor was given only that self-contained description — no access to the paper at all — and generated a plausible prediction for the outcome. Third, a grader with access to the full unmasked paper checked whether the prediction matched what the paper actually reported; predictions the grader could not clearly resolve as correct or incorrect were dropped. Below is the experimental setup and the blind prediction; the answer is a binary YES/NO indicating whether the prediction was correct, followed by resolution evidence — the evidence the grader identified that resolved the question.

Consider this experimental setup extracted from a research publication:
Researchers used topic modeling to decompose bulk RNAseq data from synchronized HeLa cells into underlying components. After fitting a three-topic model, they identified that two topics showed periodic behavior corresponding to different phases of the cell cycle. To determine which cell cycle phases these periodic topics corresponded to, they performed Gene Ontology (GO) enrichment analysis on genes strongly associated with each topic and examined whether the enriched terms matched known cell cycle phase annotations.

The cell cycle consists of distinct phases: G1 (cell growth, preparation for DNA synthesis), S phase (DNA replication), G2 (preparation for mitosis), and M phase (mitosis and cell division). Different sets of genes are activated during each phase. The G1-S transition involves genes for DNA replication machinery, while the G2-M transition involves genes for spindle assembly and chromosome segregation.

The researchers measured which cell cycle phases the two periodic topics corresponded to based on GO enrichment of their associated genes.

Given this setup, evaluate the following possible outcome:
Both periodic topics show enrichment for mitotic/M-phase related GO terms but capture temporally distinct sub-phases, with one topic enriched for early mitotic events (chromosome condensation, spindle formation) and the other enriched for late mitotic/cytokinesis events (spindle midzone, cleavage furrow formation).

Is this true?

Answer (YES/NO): NO